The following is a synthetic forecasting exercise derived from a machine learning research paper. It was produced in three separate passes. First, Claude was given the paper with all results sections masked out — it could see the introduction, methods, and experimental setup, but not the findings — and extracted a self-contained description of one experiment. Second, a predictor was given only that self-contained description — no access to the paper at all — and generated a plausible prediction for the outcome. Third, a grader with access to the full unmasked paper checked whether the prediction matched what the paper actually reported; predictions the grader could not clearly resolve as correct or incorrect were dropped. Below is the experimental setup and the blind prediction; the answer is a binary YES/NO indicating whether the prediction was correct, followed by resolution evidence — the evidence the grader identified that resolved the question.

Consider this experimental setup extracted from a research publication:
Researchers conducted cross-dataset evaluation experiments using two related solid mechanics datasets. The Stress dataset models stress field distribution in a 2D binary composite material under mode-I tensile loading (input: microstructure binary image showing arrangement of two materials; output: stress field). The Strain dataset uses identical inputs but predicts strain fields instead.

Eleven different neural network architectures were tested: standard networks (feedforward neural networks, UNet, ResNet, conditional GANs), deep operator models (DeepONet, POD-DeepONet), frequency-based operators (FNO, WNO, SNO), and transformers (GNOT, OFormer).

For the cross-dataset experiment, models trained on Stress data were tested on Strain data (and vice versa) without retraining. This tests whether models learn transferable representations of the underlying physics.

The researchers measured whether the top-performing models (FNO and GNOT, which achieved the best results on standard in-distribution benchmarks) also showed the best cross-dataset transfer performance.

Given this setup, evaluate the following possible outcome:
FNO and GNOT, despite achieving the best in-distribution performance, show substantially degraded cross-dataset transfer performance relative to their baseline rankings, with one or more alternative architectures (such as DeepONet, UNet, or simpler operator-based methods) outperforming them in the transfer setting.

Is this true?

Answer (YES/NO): YES